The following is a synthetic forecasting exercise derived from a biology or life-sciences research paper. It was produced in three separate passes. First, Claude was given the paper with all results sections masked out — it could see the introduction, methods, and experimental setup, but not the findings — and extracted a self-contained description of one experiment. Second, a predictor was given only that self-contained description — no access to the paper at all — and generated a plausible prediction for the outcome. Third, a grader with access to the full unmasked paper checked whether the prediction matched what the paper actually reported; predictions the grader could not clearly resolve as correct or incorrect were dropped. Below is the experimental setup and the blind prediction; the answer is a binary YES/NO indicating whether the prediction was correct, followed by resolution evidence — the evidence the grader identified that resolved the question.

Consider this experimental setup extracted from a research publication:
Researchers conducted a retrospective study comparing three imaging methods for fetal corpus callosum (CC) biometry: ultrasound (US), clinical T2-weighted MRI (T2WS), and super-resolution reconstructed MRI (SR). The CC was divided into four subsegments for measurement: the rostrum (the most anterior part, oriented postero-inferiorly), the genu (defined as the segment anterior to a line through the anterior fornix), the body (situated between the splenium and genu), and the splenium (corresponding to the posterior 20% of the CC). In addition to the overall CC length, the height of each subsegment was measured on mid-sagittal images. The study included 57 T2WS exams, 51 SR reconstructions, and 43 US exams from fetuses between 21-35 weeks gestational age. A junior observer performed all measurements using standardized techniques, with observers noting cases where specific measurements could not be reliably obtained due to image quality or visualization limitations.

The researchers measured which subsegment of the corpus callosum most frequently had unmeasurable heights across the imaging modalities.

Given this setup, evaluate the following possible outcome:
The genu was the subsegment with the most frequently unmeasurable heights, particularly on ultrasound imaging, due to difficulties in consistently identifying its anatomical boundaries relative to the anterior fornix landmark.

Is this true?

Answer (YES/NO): NO